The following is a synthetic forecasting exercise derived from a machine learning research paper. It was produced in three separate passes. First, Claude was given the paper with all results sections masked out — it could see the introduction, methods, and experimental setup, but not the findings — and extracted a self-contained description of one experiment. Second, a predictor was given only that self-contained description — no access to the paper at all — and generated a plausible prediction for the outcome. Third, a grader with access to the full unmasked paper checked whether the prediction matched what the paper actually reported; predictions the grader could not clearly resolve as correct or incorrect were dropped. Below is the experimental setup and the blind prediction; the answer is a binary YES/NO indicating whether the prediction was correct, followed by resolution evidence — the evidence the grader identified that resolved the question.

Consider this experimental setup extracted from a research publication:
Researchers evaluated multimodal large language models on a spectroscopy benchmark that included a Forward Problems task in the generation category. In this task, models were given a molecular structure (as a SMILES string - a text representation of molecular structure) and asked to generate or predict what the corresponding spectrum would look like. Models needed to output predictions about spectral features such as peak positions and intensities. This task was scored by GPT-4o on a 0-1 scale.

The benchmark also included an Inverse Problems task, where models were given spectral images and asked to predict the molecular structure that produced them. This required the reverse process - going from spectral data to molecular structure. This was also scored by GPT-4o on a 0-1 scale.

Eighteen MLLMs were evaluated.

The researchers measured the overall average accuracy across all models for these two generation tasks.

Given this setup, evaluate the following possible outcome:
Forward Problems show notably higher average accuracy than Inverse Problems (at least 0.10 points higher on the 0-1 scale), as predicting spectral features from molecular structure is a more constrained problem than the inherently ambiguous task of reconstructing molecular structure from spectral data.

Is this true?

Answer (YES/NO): YES